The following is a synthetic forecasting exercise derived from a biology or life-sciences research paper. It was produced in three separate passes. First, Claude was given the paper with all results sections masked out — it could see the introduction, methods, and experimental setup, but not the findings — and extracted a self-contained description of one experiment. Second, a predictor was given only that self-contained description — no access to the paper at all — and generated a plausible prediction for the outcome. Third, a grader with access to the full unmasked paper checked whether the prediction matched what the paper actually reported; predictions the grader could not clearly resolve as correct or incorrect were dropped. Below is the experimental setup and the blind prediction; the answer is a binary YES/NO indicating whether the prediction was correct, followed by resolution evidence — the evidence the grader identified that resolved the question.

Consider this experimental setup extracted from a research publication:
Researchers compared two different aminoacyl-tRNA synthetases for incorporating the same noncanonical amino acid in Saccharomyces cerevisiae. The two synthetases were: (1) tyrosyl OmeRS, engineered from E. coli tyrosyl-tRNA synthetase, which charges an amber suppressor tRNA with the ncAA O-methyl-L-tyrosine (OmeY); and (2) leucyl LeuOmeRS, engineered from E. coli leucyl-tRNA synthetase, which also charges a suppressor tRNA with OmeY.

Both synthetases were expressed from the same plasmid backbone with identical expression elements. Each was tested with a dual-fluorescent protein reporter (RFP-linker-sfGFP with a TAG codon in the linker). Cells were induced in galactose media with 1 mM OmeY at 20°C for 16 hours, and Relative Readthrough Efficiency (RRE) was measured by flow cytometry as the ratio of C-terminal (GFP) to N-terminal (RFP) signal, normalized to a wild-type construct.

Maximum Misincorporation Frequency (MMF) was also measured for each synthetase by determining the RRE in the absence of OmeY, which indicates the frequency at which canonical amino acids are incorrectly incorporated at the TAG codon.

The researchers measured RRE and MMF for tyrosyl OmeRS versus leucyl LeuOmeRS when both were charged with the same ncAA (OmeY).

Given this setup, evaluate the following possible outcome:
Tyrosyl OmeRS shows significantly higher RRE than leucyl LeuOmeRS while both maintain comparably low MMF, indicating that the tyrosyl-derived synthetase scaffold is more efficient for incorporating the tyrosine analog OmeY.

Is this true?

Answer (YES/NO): NO